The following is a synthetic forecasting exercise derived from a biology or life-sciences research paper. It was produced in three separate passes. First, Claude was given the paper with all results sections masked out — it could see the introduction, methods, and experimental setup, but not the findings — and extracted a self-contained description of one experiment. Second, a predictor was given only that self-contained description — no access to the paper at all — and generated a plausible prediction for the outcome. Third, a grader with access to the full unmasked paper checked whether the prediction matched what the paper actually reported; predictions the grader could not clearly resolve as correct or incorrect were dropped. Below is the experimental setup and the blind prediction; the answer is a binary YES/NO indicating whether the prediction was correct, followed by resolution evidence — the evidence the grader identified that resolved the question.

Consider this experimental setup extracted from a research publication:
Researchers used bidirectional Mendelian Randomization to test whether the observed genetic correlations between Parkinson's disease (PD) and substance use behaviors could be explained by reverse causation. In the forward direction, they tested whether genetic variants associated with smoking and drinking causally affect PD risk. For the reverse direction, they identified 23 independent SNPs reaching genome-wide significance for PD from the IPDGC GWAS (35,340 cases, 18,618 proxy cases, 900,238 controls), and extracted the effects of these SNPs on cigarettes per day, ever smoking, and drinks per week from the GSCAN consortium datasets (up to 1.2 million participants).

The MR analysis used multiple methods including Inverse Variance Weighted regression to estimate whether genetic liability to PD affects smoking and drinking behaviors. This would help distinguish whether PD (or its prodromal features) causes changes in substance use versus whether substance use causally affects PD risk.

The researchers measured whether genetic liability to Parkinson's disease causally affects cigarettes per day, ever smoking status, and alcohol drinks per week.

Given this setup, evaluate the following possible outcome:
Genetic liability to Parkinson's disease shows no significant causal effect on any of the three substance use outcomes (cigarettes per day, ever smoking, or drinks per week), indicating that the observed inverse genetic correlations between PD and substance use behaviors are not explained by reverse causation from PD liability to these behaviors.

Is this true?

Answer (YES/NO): YES